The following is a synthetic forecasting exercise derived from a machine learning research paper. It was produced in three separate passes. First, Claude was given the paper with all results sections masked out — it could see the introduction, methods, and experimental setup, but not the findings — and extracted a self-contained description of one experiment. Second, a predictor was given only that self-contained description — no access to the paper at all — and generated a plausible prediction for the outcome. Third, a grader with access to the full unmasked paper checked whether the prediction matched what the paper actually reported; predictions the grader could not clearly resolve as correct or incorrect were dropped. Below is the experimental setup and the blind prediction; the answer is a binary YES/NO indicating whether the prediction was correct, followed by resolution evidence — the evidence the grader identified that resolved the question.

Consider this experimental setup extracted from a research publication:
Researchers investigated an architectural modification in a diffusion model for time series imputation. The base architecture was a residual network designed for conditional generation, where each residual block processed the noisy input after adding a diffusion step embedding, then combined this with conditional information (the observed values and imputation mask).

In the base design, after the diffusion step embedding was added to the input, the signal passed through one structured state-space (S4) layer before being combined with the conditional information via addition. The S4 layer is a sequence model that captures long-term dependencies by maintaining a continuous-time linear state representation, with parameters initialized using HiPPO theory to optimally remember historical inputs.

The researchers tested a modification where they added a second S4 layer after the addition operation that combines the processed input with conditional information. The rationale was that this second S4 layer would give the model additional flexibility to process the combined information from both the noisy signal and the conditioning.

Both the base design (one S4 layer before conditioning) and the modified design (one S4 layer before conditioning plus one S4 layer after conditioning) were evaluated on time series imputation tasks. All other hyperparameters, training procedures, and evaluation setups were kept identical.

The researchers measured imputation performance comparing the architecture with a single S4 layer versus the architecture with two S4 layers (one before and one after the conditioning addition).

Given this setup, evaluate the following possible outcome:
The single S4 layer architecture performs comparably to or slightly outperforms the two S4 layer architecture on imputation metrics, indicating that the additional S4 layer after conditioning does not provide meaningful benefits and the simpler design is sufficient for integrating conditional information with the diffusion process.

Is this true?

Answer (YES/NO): NO